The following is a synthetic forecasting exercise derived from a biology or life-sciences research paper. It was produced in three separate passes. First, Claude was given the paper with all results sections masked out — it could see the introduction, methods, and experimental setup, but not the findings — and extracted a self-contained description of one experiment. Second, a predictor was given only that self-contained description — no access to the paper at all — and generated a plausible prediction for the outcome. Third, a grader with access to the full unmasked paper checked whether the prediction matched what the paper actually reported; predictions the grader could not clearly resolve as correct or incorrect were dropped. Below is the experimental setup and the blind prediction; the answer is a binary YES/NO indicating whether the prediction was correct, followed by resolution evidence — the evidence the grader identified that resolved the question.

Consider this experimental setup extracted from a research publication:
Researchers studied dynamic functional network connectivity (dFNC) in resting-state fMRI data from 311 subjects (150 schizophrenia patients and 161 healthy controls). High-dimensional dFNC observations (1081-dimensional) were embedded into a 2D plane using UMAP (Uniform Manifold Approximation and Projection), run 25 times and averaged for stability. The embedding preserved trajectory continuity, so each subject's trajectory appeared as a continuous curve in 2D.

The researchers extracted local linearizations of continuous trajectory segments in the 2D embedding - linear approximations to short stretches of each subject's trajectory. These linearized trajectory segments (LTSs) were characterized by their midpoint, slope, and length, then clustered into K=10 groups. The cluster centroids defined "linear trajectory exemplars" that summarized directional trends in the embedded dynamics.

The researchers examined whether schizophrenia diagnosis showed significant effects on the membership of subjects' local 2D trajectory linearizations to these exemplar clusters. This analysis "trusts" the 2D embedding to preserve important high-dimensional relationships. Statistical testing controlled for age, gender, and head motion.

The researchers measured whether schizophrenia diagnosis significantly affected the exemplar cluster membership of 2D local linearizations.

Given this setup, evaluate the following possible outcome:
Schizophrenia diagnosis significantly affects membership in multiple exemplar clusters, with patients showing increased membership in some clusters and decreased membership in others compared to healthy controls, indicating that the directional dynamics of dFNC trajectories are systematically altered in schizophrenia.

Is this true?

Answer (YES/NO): NO